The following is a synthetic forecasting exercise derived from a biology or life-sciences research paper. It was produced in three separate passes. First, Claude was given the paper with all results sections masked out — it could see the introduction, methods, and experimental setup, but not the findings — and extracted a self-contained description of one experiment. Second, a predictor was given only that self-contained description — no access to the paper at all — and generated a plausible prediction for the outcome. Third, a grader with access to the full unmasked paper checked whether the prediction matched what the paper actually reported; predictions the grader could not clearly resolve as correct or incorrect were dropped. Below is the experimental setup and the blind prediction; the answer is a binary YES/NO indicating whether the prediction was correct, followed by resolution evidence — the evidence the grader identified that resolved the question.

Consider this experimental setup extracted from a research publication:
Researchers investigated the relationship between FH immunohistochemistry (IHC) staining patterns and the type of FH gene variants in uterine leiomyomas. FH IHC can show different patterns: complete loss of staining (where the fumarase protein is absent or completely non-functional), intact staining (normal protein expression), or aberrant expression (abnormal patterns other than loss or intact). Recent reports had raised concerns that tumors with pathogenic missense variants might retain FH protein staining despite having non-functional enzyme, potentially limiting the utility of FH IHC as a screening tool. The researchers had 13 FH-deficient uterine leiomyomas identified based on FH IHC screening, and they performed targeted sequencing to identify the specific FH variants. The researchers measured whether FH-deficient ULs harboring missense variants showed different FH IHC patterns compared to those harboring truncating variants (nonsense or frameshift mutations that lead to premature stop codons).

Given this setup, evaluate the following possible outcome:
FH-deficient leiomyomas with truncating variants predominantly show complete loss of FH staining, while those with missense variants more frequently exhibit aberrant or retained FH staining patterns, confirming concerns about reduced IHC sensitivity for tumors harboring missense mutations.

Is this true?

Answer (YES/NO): NO